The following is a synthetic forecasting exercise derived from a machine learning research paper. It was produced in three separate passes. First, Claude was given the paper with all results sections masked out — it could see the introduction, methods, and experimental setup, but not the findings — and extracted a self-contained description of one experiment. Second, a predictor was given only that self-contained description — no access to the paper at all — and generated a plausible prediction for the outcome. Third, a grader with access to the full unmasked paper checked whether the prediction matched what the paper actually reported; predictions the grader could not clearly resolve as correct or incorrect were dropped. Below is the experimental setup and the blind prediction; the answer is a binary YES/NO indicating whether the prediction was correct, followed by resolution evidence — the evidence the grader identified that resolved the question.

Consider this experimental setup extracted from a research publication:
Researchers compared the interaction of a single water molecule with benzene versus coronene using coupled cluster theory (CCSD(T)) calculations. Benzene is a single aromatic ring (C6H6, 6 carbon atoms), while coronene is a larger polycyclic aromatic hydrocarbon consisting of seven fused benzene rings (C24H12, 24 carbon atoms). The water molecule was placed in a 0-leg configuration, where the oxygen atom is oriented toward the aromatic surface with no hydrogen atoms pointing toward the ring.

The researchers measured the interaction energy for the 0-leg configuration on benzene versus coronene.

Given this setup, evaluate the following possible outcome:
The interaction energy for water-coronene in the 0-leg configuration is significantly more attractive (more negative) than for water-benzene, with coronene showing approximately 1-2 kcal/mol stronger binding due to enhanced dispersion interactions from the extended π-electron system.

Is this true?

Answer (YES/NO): NO